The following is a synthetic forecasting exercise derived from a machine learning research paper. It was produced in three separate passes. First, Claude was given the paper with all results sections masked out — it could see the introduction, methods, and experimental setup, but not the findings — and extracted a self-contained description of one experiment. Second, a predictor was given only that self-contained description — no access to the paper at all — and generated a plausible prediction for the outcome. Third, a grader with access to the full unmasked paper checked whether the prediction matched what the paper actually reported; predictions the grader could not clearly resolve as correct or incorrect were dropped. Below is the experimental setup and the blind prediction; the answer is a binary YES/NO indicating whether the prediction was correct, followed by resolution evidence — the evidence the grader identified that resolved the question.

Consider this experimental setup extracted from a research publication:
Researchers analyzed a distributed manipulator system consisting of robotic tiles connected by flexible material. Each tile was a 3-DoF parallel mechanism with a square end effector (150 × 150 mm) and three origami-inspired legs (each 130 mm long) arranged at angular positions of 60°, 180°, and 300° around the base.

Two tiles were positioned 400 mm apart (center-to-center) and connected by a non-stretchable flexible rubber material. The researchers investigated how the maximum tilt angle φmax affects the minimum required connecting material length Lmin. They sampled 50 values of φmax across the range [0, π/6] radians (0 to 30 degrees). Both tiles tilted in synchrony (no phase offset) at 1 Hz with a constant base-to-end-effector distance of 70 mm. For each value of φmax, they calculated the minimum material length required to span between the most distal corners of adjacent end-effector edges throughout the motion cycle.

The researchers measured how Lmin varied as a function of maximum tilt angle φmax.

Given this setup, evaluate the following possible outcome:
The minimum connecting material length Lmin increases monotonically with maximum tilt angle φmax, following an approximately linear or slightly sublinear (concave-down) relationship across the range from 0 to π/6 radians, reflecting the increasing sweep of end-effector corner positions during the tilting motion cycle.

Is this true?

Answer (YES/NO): NO